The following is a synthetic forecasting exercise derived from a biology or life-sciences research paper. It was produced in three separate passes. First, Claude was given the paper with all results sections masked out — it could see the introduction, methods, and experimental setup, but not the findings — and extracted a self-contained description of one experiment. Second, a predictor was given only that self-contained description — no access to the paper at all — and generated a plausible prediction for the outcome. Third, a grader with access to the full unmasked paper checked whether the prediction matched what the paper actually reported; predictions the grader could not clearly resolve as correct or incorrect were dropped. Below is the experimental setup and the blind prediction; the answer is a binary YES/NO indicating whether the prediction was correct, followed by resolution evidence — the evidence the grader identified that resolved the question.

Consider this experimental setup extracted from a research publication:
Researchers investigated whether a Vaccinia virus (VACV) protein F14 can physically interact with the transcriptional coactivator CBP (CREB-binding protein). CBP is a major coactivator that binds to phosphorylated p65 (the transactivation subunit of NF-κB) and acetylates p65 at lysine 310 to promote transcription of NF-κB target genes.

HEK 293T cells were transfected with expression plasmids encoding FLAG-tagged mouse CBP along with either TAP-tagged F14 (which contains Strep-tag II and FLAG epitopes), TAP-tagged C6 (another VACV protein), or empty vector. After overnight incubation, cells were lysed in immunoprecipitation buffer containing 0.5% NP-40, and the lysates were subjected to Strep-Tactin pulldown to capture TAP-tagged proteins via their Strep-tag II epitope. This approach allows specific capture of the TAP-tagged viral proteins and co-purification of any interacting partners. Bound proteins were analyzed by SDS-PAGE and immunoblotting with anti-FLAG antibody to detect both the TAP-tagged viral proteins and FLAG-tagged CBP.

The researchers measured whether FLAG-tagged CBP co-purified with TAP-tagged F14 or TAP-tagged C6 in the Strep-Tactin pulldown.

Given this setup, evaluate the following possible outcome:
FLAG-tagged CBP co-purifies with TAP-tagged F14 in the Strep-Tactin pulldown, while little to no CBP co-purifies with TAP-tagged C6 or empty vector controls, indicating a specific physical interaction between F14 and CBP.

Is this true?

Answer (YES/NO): YES